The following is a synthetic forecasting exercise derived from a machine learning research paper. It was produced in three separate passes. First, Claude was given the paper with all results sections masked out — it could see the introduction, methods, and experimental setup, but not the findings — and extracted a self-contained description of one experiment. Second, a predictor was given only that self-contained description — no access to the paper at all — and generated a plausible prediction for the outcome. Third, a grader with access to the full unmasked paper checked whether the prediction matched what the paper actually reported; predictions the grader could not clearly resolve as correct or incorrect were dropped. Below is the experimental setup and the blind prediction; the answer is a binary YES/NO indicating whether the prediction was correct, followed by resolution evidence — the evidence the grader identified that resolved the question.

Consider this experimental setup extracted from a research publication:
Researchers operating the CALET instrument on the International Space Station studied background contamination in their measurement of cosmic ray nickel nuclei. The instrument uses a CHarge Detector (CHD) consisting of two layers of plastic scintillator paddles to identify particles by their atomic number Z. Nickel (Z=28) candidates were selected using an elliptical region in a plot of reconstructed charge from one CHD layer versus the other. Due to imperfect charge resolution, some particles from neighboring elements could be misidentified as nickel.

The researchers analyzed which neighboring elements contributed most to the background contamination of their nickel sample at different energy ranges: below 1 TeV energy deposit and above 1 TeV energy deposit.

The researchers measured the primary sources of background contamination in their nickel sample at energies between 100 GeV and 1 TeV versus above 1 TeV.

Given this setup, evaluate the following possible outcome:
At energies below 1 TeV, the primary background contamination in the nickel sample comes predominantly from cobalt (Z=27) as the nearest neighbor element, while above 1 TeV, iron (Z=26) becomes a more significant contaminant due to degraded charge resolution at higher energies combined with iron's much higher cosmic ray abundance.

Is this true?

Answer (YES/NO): NO